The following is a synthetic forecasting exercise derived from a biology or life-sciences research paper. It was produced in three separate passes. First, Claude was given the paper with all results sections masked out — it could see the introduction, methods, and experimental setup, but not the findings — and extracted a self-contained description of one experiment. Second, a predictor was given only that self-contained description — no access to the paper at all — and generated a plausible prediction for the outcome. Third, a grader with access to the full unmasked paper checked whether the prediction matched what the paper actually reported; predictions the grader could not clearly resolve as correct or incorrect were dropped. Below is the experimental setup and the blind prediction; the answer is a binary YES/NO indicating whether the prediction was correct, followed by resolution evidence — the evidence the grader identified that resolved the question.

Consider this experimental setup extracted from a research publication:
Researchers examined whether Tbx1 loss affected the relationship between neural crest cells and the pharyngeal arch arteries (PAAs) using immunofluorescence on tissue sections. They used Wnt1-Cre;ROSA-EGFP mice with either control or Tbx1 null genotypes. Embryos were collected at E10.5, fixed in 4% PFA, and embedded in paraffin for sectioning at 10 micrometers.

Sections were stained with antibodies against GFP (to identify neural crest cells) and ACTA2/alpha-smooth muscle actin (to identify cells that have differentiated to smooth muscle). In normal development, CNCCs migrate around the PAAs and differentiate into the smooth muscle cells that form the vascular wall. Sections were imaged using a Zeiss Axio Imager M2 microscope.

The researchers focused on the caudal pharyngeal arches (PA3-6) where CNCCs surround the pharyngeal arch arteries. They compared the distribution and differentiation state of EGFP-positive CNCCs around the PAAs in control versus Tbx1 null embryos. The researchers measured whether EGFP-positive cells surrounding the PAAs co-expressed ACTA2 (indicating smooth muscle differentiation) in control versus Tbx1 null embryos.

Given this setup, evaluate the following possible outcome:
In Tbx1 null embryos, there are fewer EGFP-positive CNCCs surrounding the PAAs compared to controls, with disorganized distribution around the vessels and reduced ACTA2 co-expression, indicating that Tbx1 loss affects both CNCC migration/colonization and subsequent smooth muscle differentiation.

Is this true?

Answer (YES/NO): NO